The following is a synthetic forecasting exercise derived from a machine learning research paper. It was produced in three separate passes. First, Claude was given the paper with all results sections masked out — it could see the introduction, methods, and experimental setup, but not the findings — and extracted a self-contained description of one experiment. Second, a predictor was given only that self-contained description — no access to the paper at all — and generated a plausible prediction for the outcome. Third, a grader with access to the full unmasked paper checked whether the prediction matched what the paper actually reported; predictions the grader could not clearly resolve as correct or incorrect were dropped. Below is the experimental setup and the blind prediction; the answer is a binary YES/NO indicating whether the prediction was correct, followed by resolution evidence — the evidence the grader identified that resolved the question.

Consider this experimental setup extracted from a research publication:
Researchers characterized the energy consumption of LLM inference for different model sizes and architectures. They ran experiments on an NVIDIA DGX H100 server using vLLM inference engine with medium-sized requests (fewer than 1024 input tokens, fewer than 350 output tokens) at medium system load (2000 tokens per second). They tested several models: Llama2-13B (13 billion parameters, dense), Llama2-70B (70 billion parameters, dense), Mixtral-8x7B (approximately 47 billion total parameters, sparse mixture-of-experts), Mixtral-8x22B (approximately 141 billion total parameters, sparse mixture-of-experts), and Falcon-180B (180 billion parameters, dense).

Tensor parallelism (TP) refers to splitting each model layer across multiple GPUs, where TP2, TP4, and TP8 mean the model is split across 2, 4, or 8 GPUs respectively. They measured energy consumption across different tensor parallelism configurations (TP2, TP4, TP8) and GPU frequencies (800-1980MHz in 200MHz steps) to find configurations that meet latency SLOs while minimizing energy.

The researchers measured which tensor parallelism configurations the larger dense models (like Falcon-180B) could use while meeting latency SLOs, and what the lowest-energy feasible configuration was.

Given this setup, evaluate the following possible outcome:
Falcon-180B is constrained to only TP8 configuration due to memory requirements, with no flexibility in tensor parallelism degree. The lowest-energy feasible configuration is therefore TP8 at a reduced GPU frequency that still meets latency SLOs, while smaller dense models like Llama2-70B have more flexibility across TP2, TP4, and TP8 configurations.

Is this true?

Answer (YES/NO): YES